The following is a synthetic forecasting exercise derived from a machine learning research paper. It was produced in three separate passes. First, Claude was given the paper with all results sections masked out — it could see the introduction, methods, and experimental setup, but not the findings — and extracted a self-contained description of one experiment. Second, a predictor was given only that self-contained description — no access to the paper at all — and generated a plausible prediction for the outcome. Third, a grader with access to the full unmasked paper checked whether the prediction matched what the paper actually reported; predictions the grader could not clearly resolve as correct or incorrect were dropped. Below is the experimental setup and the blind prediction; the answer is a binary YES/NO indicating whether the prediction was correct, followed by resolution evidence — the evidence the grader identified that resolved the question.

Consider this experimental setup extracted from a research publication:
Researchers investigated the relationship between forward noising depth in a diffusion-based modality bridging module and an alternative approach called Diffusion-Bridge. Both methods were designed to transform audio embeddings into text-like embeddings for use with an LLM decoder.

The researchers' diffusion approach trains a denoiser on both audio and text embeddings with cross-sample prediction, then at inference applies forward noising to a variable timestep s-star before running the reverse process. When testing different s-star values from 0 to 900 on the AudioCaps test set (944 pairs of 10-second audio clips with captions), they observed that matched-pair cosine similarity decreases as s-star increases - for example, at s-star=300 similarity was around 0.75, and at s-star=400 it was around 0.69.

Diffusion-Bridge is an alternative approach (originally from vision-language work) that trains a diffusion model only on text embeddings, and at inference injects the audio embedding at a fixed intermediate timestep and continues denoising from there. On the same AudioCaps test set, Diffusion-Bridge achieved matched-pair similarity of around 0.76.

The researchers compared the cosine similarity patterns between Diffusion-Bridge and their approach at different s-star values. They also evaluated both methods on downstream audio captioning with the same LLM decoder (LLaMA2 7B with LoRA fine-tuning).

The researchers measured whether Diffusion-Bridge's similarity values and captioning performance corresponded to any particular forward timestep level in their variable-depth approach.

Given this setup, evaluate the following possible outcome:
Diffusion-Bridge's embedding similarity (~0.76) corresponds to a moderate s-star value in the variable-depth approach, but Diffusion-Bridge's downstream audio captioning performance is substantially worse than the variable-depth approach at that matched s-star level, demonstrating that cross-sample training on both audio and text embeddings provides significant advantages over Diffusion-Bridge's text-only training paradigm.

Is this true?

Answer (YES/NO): NO